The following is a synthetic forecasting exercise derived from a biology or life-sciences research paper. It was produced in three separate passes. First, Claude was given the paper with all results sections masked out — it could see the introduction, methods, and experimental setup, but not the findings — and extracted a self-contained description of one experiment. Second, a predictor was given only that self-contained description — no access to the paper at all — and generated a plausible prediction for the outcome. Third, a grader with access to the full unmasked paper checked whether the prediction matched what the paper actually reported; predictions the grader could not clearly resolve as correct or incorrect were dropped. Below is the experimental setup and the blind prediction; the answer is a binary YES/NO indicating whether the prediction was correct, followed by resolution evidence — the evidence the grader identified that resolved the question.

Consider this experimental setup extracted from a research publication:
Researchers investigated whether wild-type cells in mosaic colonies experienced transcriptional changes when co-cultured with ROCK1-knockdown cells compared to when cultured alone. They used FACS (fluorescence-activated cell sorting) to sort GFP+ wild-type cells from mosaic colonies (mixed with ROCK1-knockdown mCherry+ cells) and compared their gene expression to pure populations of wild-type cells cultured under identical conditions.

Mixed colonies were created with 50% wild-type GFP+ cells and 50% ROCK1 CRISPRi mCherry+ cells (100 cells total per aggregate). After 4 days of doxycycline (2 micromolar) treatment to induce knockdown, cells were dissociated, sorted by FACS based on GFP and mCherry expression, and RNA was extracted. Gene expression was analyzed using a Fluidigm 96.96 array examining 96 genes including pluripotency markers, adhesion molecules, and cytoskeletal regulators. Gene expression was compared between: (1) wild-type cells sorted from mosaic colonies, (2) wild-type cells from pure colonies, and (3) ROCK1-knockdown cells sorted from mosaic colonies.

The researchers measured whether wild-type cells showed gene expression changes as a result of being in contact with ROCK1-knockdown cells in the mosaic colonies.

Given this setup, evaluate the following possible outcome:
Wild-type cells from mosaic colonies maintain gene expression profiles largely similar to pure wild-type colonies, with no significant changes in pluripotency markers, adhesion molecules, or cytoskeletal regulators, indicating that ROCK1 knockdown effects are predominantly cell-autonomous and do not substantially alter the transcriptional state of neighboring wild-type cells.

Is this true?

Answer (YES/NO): NO